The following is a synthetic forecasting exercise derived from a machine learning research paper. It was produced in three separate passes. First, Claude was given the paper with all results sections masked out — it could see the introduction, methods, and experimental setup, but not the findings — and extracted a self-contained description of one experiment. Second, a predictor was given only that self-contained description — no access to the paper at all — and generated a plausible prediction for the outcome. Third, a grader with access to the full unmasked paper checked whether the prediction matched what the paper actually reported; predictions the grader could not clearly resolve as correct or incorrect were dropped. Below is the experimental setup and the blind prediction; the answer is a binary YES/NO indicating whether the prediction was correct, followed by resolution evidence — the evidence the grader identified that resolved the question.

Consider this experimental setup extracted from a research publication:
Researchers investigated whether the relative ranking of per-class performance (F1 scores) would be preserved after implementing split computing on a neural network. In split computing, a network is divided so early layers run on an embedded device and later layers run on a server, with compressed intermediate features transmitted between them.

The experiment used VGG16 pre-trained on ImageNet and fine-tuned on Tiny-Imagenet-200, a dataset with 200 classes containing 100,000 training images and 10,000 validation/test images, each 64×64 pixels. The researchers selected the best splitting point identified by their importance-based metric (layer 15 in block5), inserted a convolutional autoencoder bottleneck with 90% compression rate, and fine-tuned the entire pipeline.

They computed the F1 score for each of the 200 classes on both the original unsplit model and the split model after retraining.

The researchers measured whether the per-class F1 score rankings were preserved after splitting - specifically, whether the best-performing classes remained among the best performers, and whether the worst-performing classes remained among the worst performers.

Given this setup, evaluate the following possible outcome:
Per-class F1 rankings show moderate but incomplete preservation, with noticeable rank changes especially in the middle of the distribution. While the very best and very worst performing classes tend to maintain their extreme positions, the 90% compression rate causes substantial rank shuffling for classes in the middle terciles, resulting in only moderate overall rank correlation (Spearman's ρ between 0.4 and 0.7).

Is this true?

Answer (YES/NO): NO